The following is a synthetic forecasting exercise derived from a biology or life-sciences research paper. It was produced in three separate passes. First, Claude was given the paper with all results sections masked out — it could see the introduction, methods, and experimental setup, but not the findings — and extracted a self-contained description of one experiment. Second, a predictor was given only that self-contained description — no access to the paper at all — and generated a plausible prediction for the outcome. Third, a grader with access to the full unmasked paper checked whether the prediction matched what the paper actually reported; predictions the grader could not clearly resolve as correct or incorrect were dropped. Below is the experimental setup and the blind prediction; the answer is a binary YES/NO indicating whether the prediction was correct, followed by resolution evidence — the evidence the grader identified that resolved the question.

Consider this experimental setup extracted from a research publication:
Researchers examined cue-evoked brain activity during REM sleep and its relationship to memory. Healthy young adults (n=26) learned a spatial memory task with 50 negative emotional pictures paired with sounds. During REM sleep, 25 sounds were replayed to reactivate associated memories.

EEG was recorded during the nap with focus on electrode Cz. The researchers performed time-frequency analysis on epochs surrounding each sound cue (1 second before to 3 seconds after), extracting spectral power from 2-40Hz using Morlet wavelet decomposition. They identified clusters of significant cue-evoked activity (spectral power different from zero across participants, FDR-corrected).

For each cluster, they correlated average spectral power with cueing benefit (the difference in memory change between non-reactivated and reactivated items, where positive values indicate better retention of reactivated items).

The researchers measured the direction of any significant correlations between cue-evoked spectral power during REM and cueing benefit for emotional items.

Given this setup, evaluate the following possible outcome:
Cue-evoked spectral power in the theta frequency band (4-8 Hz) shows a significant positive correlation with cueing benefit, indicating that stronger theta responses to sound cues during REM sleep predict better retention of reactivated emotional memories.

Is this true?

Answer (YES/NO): NO